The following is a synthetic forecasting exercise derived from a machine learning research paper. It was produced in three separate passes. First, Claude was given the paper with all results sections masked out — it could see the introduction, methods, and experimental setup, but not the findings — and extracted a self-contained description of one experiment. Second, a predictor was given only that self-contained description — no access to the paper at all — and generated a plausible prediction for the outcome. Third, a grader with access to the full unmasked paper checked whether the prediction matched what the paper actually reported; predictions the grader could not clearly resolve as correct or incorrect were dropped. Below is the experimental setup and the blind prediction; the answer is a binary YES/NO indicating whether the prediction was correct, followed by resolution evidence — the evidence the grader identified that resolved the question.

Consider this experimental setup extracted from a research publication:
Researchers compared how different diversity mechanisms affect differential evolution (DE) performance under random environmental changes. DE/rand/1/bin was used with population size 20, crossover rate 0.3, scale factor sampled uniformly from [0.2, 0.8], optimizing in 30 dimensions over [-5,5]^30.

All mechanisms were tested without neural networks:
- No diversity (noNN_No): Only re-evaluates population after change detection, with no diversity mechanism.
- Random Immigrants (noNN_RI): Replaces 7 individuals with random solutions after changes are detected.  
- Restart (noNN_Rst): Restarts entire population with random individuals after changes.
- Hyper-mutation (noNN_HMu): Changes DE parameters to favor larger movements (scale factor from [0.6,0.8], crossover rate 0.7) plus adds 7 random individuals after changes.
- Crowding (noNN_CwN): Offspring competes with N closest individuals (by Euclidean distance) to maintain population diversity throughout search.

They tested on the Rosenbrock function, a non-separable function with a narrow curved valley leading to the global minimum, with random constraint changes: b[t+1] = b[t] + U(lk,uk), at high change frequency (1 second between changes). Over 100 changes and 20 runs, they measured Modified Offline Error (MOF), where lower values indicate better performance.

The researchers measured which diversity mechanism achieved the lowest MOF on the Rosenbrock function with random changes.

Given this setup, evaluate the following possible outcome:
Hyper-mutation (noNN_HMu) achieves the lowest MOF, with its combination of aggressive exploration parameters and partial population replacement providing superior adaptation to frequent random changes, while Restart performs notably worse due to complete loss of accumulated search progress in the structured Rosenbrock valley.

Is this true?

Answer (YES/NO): YES